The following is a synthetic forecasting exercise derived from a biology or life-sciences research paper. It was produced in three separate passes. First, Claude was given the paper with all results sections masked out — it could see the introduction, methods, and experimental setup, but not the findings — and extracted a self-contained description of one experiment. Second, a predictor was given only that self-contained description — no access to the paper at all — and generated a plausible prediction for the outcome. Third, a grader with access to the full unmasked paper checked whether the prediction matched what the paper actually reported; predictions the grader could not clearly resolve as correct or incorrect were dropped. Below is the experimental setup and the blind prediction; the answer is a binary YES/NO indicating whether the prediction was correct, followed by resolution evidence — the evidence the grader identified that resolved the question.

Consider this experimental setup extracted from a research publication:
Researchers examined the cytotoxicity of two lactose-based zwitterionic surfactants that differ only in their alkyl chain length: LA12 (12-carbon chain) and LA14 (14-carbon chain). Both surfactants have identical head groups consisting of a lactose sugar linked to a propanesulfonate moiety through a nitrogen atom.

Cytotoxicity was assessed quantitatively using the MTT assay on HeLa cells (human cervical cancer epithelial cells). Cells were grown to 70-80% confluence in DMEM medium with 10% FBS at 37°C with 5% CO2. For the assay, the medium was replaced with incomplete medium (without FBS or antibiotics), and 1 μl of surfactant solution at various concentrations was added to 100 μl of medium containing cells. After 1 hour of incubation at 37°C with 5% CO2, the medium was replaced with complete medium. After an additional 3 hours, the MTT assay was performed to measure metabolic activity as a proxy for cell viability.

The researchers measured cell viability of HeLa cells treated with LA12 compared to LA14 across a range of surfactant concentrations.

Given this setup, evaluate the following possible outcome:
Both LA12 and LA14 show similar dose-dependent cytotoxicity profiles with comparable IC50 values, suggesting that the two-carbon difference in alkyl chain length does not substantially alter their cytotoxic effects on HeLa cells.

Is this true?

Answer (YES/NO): NO